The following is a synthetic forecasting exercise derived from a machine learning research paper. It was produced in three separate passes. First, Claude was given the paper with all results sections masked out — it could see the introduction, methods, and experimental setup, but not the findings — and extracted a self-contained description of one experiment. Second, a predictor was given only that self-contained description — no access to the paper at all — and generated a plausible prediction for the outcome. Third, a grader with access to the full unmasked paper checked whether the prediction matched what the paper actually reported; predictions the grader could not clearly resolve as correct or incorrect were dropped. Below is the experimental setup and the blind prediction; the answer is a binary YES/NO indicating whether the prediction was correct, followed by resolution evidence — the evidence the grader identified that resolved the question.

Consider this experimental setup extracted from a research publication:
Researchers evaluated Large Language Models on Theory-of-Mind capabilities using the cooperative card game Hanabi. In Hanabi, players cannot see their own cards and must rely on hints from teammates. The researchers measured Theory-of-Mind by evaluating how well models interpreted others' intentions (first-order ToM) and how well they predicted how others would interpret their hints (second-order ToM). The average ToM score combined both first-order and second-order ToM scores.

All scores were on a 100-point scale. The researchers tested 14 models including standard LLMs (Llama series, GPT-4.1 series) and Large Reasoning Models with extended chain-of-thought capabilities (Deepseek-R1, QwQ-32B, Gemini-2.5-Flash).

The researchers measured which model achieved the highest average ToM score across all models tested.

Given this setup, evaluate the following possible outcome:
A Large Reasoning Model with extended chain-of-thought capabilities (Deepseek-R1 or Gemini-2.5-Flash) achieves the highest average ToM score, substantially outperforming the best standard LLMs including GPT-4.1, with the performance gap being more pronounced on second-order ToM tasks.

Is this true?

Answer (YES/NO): NO